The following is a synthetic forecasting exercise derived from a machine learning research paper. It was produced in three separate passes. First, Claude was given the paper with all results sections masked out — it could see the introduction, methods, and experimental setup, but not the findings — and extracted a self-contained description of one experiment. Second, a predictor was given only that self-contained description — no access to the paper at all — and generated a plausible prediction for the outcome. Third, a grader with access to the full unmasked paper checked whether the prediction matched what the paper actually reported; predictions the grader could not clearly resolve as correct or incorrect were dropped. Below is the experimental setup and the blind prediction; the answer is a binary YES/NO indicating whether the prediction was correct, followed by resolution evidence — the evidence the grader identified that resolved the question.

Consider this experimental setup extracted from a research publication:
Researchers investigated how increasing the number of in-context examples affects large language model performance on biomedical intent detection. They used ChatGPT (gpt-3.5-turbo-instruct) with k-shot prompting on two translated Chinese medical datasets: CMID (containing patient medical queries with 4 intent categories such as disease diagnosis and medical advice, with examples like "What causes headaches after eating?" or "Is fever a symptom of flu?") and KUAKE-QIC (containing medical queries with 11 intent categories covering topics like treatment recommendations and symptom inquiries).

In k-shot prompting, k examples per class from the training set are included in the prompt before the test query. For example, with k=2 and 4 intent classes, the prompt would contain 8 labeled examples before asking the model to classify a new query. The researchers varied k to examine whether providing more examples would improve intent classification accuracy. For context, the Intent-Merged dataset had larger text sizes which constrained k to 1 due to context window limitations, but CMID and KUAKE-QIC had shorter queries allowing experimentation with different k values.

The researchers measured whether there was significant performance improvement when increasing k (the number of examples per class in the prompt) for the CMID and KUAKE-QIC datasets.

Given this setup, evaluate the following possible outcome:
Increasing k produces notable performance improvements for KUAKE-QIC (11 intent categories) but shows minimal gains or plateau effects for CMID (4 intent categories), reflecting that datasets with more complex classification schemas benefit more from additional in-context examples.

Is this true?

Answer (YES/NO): NO